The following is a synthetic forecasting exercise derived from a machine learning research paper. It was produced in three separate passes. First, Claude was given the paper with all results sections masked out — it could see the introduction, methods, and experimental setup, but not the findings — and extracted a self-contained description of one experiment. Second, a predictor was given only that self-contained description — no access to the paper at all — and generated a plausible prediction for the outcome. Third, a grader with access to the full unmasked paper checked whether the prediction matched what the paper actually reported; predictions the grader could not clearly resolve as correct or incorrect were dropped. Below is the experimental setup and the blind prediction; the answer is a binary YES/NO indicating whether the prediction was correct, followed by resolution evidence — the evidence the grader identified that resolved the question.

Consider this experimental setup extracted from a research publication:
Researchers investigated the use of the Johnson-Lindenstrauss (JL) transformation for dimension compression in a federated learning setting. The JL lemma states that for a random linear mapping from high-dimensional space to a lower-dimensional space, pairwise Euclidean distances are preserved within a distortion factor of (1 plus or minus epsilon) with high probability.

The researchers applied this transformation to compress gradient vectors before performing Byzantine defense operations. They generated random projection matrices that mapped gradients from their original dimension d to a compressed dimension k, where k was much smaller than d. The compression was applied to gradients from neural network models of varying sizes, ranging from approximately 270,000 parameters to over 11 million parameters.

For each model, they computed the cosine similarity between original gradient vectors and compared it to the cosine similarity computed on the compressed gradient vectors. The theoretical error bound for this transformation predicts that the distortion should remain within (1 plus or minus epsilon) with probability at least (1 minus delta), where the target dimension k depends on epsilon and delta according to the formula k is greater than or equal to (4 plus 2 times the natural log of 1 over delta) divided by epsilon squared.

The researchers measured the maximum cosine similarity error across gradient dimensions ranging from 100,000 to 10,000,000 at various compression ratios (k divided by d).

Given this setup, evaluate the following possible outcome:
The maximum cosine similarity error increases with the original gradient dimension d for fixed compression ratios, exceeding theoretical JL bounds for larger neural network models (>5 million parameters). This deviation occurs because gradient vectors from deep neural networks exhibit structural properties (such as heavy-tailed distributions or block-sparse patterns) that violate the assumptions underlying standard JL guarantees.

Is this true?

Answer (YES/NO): NO